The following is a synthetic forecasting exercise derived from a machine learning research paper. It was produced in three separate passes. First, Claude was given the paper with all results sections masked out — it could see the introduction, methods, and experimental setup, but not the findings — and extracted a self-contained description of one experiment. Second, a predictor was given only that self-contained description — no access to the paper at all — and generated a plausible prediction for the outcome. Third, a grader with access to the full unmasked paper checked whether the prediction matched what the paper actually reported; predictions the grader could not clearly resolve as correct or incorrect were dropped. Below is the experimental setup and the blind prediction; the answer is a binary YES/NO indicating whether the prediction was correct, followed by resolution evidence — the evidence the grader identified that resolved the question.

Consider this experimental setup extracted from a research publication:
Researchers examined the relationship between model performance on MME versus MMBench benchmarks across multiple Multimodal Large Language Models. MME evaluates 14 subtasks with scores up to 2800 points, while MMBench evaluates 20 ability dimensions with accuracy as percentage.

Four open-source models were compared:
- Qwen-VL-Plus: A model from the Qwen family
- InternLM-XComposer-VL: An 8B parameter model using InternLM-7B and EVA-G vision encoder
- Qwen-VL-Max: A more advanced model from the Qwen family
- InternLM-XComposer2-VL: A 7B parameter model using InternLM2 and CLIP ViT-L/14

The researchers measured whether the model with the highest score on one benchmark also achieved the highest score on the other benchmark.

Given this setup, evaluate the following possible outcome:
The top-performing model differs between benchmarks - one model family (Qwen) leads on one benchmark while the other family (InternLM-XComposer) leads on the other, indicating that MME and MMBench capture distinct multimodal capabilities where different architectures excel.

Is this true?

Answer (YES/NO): YES